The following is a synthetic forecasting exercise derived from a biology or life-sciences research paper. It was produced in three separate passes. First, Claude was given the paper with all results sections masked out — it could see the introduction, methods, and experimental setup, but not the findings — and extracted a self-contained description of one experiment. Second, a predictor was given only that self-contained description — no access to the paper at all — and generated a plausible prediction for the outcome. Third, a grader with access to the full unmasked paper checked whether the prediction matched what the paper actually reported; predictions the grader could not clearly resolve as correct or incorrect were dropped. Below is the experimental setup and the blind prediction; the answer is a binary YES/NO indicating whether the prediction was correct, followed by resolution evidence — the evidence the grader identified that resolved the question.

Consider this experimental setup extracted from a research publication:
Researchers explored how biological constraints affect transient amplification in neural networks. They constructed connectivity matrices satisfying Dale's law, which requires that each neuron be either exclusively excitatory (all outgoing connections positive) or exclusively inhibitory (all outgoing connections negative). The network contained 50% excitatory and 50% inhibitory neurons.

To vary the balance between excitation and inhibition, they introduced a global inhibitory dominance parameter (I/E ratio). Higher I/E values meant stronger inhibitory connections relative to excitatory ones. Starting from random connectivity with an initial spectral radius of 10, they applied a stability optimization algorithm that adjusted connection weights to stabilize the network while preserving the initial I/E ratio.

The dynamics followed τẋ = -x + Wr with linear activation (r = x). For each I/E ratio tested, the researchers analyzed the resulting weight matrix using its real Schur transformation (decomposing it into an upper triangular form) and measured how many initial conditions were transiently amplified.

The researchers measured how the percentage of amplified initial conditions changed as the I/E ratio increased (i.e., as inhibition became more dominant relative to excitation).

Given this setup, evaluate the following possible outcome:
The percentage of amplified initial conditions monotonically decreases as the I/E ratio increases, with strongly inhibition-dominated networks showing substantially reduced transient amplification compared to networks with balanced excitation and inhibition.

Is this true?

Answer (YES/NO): NO